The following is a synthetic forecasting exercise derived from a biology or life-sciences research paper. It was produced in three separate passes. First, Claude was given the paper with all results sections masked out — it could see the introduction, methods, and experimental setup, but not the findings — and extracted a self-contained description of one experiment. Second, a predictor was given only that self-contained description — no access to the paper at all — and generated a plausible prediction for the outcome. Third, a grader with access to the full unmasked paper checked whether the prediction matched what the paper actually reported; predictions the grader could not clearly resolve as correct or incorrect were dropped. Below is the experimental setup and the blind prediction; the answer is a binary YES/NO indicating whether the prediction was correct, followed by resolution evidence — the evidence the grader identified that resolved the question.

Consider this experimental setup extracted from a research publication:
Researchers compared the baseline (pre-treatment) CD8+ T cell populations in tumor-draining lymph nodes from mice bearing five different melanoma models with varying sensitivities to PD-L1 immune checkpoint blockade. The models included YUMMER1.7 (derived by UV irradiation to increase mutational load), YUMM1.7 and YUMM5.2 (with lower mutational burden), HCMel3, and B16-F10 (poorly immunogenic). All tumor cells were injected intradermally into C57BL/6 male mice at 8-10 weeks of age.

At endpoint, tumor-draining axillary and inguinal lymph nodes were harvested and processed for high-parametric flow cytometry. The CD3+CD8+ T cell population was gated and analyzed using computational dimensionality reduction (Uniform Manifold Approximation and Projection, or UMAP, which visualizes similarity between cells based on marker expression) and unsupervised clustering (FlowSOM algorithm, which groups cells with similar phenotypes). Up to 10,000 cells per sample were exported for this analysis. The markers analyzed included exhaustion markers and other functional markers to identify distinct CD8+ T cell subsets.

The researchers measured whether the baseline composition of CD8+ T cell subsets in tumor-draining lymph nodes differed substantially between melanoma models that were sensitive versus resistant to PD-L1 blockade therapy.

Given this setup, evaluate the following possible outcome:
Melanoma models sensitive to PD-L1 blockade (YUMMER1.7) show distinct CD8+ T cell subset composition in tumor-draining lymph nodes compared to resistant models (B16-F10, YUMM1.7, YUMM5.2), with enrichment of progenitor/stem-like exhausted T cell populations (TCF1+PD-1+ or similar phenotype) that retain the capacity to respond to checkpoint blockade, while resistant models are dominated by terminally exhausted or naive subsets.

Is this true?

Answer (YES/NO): NO